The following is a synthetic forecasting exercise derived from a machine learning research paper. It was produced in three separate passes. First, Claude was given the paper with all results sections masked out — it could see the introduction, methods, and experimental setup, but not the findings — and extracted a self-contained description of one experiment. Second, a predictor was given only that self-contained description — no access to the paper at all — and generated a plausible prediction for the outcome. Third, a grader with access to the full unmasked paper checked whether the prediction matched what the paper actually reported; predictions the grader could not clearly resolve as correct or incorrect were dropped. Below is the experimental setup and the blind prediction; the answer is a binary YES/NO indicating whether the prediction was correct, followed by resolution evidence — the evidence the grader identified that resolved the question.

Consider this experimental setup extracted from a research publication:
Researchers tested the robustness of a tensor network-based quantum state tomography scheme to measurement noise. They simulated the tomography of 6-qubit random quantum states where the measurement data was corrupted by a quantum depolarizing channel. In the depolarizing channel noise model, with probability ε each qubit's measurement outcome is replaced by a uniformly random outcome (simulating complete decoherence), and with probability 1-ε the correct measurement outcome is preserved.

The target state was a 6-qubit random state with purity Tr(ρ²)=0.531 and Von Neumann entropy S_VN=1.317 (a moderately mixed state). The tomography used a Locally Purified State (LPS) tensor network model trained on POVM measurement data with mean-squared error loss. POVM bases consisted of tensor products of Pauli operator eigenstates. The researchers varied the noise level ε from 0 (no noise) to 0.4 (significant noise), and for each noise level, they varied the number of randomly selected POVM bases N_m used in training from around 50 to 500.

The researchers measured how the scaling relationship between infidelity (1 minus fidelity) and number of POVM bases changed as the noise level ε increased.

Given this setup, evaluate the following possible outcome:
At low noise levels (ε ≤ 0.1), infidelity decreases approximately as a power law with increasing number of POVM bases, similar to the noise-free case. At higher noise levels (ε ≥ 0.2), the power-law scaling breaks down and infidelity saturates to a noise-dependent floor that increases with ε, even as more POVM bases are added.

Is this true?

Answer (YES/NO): NO